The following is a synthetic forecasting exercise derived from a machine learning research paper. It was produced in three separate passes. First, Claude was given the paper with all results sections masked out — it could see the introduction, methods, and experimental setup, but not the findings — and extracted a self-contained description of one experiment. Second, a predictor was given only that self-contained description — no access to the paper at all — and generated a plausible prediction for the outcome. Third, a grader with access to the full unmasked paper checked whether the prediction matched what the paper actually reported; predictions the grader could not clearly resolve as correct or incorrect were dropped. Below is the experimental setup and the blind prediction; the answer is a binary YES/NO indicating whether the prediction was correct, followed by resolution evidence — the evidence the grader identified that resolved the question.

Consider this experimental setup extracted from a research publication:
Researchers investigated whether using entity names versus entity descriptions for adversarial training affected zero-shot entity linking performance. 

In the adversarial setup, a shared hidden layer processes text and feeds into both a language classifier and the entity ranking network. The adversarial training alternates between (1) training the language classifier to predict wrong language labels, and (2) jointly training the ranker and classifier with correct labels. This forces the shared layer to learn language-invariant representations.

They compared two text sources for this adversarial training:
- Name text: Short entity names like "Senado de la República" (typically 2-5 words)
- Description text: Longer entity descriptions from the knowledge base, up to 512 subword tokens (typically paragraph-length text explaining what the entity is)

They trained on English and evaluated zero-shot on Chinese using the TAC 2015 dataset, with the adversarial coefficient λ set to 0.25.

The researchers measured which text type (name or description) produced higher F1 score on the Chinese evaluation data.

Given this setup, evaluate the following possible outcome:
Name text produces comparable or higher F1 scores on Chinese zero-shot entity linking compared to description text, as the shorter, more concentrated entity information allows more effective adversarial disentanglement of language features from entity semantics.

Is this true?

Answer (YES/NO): YES